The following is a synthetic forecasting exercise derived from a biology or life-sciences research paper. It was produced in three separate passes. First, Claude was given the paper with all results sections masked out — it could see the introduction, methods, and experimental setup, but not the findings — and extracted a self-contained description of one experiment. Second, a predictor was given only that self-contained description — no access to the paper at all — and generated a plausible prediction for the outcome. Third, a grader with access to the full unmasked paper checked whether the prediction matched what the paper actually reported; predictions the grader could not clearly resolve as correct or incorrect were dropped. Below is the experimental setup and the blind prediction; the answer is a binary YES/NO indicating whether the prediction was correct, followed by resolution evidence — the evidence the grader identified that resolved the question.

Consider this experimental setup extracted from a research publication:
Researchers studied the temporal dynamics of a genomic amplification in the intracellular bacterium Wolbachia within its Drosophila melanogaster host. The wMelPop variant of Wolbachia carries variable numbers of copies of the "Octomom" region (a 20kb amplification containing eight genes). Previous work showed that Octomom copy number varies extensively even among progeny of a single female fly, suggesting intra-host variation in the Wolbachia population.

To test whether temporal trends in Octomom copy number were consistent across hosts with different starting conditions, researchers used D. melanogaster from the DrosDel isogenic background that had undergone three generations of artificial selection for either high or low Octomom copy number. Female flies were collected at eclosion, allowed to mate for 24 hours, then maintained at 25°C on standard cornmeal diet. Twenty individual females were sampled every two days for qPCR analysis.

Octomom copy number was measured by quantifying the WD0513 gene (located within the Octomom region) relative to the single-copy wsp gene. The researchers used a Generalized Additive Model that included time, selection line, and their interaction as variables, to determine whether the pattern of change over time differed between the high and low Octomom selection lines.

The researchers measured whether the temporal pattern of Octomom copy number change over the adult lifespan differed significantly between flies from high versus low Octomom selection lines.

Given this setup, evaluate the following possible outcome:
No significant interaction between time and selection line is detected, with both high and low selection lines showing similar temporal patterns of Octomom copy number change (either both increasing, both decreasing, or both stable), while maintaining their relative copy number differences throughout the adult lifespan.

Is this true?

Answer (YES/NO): YES